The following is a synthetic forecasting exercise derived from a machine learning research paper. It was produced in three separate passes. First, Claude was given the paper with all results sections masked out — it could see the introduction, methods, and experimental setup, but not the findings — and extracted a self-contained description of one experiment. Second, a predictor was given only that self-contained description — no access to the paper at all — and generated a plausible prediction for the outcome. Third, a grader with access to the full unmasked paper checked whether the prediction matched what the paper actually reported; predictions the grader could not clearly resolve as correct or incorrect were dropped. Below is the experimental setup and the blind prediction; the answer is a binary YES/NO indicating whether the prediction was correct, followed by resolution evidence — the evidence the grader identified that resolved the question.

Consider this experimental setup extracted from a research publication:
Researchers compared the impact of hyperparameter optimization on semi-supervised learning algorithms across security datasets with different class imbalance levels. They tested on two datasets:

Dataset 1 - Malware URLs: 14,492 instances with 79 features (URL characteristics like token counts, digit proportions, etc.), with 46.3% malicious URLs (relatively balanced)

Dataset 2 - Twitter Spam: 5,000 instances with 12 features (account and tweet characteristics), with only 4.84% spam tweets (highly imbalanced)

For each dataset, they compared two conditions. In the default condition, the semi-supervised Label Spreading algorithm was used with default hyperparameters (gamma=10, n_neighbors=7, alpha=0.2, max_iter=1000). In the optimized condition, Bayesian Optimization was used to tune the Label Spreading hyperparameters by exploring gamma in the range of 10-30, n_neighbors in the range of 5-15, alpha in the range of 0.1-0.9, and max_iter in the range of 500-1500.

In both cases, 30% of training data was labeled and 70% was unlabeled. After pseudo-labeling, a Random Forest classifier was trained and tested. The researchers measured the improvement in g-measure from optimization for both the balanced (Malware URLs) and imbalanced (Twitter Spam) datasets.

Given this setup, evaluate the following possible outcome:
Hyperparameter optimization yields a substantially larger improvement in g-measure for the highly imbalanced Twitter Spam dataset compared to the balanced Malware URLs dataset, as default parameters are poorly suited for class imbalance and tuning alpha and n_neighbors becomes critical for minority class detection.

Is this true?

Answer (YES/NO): YES